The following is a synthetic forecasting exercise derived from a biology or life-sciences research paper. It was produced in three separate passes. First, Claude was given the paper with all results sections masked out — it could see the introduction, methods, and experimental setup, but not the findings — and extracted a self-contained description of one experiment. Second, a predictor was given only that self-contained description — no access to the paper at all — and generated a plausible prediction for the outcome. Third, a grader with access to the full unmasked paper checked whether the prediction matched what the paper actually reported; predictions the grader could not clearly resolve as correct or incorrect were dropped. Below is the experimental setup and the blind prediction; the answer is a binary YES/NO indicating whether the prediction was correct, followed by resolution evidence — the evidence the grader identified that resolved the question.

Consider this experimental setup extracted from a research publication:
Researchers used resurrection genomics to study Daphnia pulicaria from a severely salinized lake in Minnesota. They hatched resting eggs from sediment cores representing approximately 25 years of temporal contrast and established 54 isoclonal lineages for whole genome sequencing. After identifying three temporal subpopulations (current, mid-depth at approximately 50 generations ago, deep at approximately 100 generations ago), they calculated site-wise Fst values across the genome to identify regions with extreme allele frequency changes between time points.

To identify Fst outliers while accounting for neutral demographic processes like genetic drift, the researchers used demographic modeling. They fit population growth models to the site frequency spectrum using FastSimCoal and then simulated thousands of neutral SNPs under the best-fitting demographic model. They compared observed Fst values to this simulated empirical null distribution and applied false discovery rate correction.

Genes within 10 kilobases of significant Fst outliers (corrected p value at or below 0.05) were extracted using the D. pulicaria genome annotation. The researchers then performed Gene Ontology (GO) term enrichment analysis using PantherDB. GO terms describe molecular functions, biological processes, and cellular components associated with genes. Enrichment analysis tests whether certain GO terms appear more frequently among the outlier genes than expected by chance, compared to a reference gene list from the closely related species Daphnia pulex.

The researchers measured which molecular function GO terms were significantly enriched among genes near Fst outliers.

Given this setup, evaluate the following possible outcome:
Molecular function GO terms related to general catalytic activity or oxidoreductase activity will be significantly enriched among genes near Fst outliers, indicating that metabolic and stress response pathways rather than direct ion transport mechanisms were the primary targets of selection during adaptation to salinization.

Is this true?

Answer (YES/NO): NO